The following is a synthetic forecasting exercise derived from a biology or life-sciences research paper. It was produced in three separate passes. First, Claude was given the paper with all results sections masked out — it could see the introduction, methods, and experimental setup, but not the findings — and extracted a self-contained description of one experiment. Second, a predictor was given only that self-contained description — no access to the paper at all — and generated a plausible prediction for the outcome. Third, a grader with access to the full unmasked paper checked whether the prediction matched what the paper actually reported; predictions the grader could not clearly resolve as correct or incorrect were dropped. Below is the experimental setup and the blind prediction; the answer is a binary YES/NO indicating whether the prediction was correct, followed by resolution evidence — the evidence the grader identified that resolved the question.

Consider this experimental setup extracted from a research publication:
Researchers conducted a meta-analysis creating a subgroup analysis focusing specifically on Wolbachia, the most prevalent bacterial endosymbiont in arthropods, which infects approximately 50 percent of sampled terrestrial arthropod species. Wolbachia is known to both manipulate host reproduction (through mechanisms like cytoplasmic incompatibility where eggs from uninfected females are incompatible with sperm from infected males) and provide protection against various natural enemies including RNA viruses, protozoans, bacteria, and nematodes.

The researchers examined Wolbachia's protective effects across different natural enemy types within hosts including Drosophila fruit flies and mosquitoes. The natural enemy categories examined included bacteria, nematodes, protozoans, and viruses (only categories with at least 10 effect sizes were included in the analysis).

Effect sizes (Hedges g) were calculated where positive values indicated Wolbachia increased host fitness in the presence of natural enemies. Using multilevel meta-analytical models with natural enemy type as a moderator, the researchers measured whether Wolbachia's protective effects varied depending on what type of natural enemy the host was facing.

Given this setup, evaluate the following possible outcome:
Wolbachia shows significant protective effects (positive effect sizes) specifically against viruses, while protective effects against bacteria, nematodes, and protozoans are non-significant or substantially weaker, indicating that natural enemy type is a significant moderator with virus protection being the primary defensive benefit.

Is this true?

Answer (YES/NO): YES